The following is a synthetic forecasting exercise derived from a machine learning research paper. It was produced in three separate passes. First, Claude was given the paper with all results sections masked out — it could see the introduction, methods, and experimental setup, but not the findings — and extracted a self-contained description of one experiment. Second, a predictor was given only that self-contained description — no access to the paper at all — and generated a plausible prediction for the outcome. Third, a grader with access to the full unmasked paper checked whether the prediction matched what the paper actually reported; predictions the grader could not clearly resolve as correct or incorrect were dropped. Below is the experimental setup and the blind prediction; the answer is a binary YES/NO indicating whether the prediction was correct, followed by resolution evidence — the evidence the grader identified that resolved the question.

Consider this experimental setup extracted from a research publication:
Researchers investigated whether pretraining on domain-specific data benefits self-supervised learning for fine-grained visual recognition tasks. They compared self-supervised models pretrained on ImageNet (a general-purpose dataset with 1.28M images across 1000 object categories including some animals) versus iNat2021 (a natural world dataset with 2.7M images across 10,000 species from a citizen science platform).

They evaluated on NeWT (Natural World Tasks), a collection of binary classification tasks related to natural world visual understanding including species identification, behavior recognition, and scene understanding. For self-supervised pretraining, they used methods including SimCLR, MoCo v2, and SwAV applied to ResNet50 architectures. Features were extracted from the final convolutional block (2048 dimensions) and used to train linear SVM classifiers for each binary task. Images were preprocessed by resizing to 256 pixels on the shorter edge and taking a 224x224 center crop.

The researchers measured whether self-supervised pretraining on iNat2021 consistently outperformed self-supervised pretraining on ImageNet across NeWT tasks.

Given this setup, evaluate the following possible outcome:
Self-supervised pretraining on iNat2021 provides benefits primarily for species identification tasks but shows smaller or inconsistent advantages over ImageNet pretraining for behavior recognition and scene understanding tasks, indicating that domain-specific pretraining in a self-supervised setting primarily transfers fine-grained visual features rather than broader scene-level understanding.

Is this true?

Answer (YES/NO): NO